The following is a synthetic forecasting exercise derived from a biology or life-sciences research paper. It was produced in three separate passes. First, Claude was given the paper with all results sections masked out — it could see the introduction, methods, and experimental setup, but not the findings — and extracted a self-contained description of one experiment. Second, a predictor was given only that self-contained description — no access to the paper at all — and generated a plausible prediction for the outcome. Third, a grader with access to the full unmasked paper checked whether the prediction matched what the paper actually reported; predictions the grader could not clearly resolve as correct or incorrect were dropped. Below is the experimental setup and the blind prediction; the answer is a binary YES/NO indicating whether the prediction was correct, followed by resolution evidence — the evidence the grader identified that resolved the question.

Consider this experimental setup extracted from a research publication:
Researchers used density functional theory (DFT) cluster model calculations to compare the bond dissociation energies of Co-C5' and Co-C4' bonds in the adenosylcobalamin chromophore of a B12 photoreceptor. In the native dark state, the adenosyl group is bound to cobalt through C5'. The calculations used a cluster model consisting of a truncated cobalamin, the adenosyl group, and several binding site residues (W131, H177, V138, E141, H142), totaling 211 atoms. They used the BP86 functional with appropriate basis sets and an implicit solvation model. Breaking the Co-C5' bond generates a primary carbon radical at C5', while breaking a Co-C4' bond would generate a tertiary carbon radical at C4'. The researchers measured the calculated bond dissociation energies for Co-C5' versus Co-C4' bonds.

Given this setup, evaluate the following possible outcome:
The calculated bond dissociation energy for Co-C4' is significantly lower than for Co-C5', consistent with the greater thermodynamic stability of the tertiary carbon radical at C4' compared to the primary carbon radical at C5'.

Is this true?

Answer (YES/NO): YES